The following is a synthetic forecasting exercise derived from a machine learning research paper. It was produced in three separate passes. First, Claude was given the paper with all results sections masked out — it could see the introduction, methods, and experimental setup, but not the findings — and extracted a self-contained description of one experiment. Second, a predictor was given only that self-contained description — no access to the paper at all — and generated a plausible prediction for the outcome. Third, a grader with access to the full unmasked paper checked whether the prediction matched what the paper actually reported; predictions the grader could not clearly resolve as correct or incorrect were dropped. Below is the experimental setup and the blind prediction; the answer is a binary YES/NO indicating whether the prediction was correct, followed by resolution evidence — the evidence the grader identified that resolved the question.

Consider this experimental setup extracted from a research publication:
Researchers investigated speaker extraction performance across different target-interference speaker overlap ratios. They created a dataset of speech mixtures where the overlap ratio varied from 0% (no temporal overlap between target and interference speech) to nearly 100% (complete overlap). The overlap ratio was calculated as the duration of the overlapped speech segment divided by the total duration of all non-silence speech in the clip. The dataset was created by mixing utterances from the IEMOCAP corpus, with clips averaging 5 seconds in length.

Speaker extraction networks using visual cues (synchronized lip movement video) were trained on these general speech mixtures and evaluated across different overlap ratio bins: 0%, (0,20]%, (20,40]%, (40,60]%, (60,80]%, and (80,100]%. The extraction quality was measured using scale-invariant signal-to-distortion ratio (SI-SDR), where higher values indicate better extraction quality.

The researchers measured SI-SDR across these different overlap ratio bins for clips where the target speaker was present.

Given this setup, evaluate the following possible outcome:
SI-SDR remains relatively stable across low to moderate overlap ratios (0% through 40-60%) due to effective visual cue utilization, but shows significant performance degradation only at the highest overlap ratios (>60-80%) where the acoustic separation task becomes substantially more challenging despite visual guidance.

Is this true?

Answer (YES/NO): NO